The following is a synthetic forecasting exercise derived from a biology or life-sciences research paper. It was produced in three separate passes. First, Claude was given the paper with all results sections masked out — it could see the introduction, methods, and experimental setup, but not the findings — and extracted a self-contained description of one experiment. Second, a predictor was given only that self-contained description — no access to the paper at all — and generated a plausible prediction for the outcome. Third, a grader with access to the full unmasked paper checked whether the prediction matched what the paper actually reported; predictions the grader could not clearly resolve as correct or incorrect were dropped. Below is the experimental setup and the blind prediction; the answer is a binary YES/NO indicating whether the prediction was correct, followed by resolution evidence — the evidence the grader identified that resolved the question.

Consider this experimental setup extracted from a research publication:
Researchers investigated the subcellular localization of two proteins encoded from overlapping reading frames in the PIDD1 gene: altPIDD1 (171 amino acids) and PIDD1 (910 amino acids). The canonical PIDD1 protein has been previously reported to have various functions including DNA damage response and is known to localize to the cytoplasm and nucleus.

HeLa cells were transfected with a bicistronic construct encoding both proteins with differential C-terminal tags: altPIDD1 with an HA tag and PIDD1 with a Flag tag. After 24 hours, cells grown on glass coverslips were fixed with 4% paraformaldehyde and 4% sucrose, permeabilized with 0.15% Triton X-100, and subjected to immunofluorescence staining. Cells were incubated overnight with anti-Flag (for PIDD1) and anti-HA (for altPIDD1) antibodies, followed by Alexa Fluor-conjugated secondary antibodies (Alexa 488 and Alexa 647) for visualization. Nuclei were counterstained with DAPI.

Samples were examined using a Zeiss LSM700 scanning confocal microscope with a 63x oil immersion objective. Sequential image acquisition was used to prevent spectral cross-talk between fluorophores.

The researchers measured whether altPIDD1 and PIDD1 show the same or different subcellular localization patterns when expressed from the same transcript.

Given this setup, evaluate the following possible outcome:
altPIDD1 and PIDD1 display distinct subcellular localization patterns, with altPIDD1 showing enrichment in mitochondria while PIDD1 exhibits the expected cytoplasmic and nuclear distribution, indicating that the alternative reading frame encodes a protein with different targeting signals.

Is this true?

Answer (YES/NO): NO